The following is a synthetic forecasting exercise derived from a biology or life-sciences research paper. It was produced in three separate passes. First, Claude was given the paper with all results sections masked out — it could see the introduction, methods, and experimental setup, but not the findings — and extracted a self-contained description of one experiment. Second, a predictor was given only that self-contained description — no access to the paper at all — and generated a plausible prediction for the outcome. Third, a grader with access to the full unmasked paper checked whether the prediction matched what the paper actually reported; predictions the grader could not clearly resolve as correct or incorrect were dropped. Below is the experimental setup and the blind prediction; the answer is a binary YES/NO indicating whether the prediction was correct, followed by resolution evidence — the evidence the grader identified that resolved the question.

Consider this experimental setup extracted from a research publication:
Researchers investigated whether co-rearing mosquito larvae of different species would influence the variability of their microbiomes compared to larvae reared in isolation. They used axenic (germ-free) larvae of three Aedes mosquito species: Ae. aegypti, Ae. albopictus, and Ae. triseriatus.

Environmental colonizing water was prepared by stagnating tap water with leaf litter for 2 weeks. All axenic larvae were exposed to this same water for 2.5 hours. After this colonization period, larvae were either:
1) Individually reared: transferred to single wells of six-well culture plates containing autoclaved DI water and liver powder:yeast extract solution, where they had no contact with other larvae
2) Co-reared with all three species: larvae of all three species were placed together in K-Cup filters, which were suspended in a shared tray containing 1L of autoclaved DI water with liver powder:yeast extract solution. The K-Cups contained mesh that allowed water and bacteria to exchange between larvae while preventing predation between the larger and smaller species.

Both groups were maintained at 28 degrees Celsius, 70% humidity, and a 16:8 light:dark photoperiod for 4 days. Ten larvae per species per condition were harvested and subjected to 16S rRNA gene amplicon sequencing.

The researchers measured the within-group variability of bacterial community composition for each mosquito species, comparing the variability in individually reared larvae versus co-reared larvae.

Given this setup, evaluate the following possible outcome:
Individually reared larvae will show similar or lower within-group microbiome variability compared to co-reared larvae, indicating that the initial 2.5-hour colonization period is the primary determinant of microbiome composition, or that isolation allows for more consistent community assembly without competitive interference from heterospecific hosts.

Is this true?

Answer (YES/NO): NO